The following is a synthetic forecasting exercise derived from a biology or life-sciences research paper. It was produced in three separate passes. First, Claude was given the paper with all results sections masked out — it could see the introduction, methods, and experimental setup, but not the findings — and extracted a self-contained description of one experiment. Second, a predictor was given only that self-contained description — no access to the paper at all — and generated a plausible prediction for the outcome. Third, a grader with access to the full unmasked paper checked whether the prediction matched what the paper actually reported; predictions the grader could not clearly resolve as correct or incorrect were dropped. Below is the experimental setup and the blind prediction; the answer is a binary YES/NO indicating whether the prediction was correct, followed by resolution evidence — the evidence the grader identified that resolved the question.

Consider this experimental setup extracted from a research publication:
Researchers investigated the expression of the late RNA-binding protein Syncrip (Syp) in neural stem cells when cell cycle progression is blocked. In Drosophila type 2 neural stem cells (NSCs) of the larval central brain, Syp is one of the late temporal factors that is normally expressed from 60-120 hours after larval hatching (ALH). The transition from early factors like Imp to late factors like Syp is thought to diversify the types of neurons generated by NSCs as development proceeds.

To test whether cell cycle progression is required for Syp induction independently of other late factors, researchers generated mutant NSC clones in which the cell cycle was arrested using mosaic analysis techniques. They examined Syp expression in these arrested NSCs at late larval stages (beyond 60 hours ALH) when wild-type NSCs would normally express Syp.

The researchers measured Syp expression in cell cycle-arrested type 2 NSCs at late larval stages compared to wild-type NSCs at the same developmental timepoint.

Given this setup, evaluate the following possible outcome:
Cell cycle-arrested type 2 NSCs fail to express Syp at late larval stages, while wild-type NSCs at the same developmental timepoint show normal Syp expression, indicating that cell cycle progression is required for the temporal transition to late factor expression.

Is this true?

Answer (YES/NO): YES